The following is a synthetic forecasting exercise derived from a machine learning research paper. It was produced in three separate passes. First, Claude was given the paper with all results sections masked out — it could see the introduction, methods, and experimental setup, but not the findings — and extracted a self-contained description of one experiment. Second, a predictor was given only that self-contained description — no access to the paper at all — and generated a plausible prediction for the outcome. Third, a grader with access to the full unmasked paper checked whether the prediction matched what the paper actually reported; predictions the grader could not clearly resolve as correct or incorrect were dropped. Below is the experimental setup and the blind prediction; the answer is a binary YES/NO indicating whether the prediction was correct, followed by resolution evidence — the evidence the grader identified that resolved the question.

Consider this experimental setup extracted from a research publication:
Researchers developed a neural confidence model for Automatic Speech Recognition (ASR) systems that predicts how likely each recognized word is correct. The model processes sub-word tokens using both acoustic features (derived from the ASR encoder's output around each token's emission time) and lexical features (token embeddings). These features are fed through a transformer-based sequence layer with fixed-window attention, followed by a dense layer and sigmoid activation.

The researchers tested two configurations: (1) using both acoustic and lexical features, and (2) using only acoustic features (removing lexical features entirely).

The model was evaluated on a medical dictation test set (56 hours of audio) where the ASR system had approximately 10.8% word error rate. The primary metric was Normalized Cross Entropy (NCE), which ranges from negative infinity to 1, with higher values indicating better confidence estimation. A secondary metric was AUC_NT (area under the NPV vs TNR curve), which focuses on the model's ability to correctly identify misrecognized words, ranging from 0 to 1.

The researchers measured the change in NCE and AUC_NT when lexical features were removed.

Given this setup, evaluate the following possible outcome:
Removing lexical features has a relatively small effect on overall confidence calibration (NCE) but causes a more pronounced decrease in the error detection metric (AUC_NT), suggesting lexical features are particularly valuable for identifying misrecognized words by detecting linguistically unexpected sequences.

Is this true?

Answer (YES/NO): NO